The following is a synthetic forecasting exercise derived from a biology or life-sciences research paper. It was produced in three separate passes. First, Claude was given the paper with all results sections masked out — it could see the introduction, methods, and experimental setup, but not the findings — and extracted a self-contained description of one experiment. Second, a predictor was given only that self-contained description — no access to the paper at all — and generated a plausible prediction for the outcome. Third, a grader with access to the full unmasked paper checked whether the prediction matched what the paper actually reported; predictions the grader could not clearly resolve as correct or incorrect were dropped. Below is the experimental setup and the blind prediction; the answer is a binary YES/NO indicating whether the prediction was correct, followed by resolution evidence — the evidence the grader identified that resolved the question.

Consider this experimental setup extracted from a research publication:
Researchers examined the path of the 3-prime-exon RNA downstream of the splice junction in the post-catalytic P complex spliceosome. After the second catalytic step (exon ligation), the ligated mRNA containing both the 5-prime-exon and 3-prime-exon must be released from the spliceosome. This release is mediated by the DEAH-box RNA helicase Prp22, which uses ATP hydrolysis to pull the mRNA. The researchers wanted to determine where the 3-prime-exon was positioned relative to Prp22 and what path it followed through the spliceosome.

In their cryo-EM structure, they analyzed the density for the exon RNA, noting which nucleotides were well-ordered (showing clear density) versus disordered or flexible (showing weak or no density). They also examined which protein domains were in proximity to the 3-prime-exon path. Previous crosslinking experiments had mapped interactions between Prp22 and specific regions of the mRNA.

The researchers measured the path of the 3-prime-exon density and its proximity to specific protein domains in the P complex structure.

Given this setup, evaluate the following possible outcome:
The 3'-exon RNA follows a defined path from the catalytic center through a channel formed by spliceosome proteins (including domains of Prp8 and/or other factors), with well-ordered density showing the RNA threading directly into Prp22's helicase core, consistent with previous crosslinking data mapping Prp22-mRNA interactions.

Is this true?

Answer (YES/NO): NO